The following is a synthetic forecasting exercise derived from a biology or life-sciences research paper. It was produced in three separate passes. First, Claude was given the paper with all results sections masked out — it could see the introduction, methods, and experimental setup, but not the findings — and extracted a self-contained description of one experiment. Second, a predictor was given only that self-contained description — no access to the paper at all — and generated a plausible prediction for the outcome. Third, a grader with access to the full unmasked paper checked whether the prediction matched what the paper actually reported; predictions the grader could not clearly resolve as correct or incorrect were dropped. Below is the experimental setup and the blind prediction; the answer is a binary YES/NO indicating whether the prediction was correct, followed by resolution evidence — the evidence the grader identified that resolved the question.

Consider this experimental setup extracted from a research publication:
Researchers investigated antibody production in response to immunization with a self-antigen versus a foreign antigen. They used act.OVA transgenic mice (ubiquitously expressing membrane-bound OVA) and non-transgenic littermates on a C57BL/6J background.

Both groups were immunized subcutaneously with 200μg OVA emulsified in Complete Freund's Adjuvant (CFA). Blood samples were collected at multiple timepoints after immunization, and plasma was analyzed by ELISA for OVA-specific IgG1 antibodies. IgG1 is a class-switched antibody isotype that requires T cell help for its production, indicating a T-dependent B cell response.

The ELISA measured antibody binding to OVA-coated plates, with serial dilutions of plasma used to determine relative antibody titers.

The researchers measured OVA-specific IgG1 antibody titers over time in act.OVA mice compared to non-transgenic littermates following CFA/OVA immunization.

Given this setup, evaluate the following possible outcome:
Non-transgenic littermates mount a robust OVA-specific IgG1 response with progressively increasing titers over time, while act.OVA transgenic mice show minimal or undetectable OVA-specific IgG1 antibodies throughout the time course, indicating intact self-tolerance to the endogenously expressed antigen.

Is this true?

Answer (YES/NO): NO